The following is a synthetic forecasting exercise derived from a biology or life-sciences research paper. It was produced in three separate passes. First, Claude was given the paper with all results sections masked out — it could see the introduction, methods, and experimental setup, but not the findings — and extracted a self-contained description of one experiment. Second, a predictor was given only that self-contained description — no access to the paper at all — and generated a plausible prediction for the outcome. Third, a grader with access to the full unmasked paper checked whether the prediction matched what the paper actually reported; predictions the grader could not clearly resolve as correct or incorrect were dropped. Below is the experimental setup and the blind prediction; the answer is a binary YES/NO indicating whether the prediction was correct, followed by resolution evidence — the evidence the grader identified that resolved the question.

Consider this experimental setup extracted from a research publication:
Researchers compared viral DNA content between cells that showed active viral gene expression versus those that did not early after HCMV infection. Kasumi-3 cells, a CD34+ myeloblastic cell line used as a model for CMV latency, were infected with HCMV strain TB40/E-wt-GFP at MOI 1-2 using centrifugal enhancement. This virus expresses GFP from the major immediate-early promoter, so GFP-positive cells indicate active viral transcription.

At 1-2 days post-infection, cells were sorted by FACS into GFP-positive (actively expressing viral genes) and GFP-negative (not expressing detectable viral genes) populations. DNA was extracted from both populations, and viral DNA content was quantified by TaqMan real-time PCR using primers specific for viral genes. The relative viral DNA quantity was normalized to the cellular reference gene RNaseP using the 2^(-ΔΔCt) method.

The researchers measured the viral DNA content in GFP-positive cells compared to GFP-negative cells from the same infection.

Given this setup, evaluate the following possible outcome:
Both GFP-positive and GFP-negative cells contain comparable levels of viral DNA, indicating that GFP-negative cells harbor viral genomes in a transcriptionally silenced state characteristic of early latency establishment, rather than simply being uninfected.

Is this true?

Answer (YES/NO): NO